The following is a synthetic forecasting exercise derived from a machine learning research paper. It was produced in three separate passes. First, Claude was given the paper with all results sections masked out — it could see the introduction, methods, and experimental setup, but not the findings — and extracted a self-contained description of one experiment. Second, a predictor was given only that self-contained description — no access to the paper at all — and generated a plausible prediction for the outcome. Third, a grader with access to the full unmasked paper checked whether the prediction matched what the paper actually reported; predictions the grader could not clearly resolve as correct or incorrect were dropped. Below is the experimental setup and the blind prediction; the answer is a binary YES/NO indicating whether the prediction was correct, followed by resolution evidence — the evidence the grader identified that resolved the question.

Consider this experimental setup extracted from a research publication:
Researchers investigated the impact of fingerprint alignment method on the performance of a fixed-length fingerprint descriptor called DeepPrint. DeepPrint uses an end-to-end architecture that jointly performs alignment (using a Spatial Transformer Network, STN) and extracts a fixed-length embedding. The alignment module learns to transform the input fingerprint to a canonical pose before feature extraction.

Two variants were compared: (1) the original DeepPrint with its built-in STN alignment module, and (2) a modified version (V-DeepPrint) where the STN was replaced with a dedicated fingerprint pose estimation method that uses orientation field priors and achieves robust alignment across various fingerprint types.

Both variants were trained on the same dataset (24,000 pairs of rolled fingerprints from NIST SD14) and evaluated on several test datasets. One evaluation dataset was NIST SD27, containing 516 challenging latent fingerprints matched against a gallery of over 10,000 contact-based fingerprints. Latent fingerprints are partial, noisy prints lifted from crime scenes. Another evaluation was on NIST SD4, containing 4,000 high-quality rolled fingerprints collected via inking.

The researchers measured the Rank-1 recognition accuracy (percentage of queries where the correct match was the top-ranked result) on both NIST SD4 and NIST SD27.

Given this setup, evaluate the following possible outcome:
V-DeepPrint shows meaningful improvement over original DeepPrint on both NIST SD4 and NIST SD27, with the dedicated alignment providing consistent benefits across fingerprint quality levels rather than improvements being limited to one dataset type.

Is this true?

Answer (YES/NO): NO